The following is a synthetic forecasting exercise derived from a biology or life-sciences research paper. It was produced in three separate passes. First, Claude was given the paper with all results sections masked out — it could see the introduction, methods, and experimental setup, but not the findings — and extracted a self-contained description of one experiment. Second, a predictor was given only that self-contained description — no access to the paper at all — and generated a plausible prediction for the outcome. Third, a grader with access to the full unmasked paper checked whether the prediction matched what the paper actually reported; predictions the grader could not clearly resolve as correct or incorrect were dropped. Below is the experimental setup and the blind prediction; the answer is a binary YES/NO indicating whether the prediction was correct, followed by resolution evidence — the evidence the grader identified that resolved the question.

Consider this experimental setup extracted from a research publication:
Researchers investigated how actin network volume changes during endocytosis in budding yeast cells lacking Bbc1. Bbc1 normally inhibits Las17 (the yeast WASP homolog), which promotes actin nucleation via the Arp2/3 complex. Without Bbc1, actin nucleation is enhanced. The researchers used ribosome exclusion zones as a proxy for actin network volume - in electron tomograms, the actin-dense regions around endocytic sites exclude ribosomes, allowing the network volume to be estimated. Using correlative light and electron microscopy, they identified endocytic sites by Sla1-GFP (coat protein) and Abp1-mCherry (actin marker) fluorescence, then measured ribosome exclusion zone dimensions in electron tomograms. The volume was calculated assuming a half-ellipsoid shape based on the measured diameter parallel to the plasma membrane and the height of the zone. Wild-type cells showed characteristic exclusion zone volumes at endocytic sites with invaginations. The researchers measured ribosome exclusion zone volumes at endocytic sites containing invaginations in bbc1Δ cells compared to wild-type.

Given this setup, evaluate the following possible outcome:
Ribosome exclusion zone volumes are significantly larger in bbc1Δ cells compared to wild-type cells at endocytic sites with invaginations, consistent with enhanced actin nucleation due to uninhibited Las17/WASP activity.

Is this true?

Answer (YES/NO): YES